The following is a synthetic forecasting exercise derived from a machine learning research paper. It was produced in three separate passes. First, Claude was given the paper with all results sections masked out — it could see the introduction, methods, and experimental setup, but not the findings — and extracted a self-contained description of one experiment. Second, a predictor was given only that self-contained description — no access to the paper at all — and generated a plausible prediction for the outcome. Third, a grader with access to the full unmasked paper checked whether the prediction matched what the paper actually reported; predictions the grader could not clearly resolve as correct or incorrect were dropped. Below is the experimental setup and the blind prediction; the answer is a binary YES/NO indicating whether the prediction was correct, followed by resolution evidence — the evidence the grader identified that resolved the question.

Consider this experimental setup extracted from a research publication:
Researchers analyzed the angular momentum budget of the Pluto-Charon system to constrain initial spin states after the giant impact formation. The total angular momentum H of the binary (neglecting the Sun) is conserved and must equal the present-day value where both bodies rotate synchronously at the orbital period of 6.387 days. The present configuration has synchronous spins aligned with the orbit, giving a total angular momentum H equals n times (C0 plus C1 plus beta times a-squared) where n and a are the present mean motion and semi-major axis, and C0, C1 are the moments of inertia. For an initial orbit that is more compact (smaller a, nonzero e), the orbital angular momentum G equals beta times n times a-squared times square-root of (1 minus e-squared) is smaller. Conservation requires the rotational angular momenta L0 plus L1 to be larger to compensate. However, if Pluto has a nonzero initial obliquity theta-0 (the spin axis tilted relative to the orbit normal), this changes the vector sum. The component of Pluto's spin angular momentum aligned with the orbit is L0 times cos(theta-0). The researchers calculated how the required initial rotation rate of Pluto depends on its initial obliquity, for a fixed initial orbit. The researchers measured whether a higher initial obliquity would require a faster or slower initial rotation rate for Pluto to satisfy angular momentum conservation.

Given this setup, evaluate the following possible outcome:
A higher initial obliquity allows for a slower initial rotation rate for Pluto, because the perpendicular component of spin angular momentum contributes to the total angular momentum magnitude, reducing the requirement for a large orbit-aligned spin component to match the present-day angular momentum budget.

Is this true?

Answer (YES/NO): NO